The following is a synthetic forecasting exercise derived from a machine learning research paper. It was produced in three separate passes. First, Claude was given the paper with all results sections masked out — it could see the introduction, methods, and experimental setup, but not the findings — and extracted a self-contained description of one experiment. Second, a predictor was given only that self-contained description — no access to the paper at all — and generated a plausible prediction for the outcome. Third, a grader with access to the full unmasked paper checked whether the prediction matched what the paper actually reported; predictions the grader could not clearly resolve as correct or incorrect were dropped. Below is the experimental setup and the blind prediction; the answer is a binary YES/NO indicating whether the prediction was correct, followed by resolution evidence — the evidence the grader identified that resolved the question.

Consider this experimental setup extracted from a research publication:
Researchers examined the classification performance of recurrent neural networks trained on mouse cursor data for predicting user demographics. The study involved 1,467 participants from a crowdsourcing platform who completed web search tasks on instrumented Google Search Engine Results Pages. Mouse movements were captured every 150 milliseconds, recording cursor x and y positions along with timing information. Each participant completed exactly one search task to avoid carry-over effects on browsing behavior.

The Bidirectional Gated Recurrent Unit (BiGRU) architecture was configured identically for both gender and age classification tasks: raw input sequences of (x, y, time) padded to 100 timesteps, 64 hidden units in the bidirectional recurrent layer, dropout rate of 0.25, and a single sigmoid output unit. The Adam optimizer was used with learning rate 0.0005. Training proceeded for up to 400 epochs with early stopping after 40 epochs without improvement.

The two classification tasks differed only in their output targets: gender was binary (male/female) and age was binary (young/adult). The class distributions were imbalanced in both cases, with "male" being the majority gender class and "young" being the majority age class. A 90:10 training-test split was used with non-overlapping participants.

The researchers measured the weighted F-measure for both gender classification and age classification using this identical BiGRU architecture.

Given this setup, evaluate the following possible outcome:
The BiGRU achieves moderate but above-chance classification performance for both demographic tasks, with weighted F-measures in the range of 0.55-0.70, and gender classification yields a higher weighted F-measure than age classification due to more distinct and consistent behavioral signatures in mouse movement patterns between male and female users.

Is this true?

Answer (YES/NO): NO